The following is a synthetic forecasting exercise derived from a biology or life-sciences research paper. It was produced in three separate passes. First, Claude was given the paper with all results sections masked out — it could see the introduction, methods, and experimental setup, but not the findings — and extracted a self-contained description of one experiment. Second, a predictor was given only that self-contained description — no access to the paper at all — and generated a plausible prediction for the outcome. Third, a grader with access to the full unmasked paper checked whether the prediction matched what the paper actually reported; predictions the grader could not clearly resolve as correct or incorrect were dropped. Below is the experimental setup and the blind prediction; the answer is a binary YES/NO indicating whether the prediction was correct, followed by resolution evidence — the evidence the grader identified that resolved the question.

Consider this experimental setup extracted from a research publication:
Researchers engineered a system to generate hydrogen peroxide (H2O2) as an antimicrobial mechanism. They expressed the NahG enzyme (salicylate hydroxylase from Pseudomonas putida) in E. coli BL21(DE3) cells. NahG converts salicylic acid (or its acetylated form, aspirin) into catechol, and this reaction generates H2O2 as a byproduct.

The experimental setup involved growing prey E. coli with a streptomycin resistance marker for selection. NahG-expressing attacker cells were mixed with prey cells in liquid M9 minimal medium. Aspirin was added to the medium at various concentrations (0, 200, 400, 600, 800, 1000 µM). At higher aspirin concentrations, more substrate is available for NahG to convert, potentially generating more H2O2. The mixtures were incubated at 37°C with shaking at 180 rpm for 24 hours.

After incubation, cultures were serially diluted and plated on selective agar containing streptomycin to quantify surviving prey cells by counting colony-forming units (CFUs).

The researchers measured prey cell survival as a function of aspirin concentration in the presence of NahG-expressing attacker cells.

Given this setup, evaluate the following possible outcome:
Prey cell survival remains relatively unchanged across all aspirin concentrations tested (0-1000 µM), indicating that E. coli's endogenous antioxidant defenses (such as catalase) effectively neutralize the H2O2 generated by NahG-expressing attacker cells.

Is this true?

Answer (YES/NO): NO